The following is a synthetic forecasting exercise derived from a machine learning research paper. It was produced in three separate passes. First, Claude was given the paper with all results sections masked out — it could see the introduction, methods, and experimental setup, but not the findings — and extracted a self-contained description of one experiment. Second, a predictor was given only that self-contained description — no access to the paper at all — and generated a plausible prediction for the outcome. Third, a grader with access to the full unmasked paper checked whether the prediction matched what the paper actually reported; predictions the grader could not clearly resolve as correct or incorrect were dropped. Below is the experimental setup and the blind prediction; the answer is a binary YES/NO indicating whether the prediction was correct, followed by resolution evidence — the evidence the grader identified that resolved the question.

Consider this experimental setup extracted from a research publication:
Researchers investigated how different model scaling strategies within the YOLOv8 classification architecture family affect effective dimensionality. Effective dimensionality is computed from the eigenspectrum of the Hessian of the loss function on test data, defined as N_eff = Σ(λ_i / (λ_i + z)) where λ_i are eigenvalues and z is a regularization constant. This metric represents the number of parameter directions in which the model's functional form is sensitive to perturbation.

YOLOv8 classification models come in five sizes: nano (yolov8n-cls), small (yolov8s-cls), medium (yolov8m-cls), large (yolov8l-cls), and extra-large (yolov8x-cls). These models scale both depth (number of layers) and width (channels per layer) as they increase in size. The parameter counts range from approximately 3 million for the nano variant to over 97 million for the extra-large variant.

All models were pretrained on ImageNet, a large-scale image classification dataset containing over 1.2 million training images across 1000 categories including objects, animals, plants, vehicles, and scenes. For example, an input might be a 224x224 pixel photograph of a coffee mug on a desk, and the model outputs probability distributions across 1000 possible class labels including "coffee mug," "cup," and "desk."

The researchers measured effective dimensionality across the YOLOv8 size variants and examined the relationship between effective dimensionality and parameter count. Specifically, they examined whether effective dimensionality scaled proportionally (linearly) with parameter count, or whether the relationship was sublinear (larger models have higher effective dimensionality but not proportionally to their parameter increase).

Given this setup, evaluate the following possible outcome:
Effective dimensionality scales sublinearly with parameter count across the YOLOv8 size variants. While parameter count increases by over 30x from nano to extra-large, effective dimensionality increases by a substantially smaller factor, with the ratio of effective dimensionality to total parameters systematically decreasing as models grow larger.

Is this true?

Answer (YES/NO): NO